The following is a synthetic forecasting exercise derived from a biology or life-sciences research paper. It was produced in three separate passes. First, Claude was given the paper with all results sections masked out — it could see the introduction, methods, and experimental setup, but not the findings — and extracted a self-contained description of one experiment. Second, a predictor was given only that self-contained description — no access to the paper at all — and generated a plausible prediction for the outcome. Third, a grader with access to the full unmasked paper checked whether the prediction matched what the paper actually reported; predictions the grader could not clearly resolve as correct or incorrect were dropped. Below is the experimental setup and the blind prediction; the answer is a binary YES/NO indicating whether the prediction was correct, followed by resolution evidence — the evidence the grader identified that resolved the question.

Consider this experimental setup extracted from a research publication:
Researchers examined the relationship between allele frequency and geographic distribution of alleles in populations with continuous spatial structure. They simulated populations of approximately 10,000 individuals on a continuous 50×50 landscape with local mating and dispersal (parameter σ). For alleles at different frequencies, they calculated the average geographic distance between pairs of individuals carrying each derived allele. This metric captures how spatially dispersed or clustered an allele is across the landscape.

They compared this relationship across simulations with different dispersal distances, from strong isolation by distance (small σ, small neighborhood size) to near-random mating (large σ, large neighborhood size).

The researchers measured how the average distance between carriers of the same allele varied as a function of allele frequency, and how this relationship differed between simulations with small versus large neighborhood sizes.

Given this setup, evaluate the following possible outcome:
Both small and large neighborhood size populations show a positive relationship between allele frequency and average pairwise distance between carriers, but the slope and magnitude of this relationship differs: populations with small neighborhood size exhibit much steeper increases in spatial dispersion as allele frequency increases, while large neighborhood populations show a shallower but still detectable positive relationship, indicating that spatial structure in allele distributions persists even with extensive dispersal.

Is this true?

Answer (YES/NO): NO